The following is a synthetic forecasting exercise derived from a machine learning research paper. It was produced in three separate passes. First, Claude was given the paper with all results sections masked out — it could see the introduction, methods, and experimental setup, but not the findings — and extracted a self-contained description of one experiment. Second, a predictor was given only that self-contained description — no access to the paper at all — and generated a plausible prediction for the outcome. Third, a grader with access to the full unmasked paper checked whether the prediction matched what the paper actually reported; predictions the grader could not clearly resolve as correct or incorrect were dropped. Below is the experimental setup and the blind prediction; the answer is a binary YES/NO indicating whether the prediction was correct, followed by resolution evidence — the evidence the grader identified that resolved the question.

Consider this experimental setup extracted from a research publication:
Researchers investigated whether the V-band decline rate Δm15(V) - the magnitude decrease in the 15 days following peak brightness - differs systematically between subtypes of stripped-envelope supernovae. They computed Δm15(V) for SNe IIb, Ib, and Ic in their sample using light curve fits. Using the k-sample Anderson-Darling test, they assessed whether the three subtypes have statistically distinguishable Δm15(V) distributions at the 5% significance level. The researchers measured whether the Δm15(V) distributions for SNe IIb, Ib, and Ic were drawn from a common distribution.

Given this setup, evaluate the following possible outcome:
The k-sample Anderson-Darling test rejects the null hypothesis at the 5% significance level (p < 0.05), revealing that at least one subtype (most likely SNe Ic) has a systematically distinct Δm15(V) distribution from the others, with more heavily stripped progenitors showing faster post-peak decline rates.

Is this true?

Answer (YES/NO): NO